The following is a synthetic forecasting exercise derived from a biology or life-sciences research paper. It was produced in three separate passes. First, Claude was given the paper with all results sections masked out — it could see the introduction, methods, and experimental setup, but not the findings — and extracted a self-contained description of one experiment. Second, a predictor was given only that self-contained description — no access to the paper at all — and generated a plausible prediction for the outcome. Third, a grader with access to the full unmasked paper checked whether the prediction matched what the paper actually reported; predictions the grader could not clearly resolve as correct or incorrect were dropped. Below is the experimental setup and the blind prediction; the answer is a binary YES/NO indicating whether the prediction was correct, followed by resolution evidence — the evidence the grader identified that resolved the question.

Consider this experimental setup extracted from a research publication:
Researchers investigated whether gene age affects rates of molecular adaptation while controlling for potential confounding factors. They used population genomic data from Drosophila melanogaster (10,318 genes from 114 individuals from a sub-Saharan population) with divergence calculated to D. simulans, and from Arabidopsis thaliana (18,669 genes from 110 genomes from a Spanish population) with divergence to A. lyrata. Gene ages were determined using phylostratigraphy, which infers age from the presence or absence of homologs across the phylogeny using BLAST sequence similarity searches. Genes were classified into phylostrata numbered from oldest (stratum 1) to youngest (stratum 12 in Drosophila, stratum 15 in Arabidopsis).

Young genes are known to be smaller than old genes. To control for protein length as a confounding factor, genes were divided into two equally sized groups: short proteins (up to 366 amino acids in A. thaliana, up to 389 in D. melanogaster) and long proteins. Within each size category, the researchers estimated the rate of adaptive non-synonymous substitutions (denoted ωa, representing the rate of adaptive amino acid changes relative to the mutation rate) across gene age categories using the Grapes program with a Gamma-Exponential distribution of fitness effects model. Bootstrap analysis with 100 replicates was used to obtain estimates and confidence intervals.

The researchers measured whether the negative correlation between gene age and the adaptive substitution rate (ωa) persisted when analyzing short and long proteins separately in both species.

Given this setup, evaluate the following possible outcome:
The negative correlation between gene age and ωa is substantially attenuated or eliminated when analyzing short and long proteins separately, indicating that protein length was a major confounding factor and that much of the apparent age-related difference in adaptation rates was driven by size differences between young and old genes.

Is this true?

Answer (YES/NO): NO